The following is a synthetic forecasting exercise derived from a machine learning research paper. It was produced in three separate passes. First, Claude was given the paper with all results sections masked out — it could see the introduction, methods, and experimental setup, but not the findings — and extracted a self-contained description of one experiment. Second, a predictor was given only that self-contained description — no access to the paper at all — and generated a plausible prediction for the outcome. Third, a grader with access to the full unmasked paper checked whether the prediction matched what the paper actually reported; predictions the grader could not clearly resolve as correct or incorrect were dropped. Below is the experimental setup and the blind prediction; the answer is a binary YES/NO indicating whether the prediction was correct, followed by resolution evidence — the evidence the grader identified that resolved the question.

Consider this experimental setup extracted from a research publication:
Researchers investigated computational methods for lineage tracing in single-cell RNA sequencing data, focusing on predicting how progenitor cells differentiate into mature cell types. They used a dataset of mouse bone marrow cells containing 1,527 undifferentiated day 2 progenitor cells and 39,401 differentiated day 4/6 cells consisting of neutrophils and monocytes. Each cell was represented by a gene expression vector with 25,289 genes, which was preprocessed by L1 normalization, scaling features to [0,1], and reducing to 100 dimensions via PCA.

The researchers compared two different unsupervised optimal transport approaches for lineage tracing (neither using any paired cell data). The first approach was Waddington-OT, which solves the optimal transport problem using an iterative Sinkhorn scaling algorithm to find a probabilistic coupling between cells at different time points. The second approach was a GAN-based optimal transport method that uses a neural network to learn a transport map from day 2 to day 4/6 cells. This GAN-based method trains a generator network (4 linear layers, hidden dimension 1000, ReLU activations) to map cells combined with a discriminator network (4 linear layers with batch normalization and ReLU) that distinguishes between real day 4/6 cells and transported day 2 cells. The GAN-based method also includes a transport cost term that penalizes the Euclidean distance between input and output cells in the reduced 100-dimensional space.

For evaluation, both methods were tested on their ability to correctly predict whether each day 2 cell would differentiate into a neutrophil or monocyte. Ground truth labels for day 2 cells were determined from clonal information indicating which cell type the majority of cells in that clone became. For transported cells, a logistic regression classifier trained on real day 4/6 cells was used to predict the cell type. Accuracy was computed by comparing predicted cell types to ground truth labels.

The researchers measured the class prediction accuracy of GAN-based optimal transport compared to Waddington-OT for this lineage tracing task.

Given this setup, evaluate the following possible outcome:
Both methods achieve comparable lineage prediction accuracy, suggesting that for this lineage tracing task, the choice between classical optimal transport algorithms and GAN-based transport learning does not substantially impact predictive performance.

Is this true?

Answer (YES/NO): NO